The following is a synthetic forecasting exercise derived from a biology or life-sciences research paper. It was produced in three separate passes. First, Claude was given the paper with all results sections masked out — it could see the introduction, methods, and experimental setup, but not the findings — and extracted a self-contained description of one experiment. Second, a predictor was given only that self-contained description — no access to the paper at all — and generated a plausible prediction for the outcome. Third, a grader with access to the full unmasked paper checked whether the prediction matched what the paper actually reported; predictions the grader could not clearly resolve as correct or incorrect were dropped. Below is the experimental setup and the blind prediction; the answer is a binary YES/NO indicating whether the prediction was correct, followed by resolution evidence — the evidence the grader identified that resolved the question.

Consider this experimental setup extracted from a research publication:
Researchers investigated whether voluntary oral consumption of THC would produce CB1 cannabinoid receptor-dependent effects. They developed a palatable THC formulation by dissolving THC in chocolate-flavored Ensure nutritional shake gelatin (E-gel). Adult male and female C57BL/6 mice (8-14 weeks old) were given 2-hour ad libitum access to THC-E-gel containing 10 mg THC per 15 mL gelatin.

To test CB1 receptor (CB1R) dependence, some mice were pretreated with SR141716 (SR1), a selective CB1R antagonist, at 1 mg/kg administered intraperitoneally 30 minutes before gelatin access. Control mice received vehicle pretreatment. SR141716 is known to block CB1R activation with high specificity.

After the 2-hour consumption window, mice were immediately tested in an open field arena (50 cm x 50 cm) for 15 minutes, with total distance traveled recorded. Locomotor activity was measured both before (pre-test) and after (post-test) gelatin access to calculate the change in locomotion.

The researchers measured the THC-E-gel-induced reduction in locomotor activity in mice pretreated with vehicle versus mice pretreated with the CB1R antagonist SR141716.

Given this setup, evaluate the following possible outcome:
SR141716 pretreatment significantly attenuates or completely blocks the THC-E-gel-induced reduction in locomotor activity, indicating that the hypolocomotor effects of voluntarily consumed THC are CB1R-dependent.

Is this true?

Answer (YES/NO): YES